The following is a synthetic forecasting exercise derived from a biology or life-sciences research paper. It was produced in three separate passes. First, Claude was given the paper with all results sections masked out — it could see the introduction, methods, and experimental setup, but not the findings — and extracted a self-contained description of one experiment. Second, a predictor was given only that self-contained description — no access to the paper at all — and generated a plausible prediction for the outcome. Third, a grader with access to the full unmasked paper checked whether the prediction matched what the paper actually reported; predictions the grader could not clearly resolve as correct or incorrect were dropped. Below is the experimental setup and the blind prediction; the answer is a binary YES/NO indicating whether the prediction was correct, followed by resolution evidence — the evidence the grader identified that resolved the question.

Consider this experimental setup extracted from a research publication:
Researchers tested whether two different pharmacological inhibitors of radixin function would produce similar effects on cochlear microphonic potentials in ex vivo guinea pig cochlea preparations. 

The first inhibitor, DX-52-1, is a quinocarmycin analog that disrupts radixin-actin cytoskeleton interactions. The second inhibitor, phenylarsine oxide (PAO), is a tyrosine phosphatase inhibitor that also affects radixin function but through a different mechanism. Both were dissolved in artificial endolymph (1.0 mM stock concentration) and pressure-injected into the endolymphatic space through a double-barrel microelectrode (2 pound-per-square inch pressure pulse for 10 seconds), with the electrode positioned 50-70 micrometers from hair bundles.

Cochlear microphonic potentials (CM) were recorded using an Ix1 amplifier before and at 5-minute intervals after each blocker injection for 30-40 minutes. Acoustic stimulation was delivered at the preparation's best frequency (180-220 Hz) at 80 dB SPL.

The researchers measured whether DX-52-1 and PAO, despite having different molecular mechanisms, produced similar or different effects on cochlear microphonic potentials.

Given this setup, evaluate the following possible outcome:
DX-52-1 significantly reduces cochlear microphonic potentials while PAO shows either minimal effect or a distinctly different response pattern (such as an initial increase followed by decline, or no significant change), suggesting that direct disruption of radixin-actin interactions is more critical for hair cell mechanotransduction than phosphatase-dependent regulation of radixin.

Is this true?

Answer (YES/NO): NO